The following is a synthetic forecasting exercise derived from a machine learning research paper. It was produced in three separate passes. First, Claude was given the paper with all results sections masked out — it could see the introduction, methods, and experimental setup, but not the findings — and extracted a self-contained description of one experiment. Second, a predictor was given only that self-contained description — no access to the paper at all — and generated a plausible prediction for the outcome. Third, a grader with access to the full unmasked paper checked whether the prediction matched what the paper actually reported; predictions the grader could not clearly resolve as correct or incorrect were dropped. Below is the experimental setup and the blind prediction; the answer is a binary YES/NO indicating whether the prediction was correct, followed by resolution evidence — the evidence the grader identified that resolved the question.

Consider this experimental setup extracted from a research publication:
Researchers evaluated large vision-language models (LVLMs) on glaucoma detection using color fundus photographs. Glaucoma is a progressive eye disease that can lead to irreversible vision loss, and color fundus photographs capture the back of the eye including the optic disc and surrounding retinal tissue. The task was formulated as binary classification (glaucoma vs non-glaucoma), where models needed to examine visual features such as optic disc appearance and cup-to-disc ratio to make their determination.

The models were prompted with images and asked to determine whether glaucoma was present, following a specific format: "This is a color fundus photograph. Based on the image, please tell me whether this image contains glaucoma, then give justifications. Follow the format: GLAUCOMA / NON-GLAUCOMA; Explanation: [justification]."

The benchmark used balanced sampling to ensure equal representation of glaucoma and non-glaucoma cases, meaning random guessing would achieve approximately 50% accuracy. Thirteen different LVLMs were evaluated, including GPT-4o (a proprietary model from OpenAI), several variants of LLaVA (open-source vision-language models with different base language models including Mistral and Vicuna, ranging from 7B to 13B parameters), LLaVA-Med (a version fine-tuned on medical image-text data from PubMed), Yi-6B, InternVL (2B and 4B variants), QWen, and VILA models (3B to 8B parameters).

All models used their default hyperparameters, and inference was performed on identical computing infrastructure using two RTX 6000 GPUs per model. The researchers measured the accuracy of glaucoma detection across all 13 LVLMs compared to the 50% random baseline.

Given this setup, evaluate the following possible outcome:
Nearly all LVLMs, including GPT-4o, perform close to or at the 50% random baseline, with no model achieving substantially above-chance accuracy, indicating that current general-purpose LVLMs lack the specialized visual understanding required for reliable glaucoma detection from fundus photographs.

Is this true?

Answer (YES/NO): YES